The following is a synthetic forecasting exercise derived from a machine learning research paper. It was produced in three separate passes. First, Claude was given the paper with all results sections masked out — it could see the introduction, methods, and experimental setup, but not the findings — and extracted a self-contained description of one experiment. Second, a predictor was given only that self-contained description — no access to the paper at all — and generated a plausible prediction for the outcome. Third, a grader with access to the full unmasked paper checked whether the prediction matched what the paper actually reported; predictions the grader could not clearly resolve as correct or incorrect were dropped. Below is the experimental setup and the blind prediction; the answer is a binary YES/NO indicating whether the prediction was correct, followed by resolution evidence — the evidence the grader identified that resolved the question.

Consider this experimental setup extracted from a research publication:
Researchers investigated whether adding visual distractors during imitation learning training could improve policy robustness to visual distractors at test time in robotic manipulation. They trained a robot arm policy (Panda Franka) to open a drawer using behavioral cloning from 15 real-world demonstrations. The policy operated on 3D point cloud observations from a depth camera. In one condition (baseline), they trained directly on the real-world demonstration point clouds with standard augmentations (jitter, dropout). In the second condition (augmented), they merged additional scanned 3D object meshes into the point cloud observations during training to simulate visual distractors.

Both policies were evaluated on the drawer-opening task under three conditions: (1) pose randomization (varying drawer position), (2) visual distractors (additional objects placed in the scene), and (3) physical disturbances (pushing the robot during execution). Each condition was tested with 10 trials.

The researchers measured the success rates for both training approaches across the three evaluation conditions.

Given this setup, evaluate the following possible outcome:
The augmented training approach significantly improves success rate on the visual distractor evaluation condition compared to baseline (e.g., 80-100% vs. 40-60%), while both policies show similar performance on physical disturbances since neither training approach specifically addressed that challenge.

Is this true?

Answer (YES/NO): NO